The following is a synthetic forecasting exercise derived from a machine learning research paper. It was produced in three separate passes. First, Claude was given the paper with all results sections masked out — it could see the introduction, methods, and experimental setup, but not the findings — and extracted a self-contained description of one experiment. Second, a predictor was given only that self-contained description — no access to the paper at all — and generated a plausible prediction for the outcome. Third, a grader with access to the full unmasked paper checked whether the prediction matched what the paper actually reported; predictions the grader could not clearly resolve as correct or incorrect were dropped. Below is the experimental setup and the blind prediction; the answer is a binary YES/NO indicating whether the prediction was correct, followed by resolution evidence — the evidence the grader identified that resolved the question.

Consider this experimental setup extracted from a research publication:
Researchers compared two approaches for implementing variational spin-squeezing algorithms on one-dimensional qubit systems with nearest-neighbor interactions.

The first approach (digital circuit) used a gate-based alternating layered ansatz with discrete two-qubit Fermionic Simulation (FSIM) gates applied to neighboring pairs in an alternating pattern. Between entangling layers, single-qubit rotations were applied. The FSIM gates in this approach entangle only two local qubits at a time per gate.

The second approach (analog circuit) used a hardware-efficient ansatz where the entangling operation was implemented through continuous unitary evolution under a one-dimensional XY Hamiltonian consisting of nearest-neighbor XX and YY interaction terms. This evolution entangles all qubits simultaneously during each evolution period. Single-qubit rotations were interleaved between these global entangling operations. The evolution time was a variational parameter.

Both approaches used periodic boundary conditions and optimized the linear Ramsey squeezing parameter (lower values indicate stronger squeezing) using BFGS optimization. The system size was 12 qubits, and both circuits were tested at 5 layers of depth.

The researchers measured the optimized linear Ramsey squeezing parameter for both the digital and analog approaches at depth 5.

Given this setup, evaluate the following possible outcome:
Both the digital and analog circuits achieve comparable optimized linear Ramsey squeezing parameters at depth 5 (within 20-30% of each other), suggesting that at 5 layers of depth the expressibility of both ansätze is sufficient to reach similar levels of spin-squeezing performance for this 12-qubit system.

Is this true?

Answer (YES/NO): NO